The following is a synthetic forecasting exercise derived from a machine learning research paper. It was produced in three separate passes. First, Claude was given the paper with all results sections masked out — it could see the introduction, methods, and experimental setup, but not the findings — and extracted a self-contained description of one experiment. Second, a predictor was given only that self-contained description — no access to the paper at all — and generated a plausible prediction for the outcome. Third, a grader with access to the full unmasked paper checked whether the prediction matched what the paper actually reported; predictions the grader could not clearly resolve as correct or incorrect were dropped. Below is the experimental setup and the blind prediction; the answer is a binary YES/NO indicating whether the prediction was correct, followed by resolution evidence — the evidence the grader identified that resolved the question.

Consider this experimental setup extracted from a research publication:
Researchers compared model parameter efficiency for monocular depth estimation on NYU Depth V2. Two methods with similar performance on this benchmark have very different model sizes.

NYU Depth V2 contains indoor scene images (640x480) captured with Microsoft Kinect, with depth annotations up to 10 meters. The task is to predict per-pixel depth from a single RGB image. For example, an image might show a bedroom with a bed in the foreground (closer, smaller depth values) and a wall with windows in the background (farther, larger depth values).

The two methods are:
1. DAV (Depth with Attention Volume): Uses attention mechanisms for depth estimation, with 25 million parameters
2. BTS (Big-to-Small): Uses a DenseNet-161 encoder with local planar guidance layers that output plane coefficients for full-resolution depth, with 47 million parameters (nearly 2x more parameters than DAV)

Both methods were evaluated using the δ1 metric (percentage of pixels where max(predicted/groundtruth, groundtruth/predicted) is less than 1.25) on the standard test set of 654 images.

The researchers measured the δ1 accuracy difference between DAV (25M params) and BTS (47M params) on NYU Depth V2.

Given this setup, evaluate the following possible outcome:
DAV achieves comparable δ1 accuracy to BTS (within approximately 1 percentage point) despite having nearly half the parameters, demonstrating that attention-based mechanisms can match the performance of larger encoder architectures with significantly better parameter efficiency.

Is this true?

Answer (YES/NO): YES